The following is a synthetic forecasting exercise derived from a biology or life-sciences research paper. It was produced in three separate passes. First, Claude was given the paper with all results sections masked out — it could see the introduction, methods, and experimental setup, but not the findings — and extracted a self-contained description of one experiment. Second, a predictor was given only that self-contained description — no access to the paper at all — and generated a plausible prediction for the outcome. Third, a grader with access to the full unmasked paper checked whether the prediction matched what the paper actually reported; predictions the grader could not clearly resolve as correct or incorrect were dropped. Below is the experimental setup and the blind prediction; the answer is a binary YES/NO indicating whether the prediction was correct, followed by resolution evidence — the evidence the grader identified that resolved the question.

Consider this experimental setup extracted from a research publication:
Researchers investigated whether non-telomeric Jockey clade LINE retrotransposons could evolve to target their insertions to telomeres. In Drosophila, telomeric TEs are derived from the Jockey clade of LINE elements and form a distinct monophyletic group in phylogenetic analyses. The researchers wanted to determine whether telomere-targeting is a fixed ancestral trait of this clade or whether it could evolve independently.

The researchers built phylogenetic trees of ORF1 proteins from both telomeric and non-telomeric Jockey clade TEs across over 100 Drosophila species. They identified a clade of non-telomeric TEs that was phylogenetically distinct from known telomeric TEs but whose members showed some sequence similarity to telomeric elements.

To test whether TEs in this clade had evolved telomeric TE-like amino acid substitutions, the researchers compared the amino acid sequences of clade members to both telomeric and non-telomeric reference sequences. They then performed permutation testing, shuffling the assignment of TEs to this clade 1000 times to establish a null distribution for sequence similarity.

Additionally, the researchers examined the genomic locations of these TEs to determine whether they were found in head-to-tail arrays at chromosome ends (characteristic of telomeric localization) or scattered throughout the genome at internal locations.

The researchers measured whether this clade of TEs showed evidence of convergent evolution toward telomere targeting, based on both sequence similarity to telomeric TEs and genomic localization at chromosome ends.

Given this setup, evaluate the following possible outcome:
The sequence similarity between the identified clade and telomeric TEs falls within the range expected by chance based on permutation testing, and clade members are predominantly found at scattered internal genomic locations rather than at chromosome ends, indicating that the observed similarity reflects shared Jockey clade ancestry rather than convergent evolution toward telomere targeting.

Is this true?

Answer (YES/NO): NO